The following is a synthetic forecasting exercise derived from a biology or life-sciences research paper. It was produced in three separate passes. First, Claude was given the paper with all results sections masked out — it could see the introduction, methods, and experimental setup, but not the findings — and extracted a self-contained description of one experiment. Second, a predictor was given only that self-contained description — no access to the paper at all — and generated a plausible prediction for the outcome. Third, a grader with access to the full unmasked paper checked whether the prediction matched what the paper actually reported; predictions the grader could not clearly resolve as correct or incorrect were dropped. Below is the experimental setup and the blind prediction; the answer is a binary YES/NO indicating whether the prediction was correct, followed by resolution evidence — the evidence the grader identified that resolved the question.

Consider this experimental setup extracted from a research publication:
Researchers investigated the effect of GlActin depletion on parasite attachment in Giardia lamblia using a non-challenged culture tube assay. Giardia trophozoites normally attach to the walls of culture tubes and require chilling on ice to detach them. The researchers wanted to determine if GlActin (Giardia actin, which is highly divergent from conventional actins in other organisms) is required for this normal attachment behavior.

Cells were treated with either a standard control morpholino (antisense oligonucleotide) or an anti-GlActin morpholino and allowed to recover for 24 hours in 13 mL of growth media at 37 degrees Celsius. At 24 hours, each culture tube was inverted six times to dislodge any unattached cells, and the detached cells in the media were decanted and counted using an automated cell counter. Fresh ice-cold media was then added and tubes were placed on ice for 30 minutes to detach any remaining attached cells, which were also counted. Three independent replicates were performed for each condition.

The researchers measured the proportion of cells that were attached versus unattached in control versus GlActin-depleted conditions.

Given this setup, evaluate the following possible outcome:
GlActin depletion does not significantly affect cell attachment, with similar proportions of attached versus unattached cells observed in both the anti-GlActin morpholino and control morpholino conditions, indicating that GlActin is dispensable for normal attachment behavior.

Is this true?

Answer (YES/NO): NO